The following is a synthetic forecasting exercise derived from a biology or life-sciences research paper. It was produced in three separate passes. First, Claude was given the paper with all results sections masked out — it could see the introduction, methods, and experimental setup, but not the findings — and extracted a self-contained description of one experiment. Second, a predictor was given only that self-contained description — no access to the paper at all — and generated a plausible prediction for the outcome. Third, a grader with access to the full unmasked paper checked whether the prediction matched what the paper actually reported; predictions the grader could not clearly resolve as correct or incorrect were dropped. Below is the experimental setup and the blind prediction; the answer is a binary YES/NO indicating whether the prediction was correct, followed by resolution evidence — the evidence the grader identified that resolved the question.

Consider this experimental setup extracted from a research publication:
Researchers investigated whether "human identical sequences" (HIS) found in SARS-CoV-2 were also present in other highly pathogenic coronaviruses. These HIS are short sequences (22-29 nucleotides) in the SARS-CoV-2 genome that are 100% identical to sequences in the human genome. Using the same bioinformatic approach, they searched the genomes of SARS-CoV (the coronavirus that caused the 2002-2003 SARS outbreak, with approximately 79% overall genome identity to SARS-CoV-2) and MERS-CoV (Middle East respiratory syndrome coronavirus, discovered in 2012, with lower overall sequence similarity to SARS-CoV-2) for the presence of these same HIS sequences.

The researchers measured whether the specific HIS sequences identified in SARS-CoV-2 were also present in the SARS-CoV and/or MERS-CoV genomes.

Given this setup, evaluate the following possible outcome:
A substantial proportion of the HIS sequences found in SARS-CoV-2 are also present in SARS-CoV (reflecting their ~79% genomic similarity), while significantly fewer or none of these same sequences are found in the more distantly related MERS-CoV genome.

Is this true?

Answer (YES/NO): NO